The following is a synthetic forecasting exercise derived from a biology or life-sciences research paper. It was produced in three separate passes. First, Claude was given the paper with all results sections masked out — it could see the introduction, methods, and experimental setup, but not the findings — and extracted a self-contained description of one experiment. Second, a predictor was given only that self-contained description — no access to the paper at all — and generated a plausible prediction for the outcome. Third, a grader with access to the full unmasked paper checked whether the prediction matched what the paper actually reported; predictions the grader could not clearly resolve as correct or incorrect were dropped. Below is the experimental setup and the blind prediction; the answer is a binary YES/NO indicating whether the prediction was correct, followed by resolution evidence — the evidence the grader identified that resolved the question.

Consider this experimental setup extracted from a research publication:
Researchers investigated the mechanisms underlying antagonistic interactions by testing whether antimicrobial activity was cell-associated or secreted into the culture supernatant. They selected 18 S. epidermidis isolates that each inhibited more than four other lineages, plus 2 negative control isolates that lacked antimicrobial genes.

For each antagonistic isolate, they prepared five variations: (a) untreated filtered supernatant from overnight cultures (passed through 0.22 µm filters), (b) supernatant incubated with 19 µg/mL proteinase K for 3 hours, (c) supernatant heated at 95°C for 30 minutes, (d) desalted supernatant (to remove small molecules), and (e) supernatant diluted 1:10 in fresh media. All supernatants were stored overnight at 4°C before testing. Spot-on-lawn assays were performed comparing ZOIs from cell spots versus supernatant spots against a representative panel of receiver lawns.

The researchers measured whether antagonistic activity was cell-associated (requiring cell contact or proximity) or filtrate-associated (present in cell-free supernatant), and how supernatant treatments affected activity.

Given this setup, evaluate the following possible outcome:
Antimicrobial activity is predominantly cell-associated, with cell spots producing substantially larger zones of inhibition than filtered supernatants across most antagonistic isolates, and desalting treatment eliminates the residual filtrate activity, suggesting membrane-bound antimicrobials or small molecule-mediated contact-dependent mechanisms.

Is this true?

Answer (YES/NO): NO